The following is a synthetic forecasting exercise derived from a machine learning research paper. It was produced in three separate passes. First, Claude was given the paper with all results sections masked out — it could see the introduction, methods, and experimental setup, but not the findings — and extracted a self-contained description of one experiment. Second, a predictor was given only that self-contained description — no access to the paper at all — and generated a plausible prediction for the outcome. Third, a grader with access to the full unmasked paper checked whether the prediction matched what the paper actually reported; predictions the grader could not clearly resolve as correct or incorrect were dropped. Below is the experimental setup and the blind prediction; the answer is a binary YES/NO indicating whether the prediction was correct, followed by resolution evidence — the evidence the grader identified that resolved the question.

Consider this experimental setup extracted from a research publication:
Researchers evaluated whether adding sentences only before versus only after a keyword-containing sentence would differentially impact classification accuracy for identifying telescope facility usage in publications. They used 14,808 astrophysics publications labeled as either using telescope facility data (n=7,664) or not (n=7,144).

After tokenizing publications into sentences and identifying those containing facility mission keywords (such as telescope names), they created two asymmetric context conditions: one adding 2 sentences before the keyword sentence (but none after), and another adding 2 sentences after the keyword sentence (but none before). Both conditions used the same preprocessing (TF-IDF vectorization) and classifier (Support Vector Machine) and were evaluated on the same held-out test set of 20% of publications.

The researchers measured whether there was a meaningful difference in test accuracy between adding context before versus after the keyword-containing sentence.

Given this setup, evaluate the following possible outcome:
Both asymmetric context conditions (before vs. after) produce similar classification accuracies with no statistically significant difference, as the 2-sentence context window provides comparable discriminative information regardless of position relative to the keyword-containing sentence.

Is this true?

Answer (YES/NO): YES